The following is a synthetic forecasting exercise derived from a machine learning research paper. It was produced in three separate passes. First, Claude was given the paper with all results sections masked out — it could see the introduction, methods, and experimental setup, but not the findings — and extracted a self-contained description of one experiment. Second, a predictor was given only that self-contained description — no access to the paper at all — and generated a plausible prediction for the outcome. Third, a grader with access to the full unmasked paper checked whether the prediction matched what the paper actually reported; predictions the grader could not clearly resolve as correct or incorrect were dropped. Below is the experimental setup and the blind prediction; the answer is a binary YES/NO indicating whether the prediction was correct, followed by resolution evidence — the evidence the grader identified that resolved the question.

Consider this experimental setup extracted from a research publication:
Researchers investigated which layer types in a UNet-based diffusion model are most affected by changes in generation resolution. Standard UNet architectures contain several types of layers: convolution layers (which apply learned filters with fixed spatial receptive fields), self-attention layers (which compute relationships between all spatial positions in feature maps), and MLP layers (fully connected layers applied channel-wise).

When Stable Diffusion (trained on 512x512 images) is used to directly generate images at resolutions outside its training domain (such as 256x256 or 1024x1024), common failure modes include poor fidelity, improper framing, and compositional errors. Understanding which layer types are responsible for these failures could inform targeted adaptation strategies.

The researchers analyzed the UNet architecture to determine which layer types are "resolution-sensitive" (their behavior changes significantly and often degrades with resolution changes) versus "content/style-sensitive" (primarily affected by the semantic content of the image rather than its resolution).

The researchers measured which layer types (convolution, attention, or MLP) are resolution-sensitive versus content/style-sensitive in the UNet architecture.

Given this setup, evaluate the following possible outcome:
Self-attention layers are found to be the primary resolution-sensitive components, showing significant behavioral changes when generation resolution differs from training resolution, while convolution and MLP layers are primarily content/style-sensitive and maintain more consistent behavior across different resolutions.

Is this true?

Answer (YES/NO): NO